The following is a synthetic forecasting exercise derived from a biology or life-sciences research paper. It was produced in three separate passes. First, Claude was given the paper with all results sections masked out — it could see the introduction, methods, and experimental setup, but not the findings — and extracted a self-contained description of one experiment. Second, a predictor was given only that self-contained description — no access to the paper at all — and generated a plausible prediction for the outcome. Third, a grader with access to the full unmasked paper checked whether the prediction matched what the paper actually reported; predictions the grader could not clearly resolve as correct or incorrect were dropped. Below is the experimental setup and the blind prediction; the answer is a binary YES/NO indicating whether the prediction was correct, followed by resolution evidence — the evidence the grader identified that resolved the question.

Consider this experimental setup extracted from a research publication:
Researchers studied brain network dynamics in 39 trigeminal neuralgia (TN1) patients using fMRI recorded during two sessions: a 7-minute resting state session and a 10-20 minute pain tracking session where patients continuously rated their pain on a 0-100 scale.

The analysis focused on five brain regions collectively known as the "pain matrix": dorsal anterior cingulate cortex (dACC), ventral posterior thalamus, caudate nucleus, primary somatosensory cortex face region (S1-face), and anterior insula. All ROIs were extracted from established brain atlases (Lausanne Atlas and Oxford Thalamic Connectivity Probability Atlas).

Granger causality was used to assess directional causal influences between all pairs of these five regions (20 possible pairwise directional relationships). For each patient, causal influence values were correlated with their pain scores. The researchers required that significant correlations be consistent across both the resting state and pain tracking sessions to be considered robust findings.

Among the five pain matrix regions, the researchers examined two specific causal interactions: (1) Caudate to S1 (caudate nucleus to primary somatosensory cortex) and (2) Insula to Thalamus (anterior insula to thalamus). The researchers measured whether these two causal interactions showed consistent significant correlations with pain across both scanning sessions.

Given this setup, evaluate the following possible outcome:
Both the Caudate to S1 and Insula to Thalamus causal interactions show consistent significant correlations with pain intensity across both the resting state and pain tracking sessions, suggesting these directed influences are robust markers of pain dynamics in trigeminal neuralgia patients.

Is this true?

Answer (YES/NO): NO